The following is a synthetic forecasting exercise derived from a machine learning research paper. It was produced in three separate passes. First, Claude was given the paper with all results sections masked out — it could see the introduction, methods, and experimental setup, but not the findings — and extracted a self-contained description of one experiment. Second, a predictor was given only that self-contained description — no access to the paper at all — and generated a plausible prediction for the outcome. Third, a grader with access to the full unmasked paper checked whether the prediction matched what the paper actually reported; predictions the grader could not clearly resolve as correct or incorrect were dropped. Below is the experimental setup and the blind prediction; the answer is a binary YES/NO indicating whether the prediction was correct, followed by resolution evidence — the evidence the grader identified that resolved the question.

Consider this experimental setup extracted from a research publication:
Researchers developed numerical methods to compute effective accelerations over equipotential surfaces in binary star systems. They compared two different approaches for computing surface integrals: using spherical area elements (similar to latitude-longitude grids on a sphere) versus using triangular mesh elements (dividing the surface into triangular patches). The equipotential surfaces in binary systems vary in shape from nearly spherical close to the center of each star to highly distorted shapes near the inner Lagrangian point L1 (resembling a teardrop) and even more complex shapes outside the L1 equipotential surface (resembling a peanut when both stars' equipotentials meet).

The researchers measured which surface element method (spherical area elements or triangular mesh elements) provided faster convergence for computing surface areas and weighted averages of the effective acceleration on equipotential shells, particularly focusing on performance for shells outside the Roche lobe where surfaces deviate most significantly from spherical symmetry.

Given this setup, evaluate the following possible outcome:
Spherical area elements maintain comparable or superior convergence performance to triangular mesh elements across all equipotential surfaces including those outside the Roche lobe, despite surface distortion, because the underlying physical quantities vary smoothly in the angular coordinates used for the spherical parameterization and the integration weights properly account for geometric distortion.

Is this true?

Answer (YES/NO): NO